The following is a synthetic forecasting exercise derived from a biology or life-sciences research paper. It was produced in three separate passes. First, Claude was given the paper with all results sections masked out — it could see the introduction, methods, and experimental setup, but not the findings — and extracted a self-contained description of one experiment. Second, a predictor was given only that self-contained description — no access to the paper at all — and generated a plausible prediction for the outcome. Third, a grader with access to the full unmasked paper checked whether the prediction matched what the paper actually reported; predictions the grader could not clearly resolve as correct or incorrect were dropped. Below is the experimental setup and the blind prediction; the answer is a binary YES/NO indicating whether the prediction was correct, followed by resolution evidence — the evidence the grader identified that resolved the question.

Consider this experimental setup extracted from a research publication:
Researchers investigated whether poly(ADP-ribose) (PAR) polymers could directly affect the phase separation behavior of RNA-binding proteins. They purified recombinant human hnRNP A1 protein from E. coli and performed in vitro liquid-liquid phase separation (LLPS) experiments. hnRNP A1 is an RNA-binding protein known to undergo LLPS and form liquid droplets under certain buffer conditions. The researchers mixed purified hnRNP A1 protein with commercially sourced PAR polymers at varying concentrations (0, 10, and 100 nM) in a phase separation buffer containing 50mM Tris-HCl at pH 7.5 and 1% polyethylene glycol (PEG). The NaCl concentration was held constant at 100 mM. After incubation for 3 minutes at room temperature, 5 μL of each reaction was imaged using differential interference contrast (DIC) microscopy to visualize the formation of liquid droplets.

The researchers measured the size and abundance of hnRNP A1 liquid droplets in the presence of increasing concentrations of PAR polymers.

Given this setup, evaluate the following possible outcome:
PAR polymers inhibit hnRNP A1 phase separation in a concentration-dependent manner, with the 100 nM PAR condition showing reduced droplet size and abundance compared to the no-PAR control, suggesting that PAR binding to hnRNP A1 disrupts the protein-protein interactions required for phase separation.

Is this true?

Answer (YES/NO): NO